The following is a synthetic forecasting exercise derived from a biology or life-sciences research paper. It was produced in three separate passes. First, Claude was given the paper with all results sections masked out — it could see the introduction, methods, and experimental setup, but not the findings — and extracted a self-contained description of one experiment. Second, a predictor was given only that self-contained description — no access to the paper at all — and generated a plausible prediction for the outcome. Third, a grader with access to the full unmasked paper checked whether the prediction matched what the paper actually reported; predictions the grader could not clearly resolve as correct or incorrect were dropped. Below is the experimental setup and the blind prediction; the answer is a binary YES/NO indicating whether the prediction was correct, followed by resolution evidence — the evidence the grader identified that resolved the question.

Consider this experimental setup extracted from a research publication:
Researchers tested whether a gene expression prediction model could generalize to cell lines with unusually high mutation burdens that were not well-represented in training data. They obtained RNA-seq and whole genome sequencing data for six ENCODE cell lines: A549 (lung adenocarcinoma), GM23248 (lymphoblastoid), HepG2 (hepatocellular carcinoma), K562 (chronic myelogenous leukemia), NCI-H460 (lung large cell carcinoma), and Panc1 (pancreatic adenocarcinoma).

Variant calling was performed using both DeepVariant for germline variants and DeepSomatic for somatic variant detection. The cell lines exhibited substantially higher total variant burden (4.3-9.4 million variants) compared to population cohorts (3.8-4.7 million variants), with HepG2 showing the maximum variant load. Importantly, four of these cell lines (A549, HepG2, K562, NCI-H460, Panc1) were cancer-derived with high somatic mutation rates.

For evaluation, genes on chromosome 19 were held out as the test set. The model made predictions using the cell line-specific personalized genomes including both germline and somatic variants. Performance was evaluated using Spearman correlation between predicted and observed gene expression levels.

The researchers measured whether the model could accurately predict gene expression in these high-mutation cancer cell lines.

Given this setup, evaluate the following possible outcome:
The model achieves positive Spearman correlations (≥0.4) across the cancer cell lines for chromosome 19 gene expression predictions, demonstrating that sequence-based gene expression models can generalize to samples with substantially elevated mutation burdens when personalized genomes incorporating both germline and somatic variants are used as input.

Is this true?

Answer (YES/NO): YES